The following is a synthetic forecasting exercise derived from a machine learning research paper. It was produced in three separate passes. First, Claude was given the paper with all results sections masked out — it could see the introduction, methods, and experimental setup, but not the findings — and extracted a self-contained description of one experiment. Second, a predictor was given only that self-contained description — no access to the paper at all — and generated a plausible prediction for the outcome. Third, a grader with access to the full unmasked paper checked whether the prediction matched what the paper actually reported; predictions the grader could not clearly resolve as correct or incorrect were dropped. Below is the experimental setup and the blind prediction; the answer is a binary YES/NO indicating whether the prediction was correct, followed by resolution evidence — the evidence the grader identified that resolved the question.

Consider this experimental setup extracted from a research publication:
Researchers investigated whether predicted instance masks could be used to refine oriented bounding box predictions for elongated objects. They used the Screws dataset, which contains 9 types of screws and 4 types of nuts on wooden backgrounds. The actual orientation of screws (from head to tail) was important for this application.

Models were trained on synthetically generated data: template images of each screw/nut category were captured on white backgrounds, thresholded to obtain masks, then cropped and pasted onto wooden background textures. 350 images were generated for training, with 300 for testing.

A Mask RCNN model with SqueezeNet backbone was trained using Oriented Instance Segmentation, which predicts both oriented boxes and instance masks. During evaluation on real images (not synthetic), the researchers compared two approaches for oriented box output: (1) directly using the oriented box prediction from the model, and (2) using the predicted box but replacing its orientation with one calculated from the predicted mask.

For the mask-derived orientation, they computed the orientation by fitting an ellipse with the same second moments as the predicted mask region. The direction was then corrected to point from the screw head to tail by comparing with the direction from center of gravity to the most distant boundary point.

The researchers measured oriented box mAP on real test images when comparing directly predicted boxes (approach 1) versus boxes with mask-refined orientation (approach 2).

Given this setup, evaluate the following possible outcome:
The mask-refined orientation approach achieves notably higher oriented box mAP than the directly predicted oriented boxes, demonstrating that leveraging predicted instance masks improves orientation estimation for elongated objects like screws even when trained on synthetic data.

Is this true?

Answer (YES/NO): NO